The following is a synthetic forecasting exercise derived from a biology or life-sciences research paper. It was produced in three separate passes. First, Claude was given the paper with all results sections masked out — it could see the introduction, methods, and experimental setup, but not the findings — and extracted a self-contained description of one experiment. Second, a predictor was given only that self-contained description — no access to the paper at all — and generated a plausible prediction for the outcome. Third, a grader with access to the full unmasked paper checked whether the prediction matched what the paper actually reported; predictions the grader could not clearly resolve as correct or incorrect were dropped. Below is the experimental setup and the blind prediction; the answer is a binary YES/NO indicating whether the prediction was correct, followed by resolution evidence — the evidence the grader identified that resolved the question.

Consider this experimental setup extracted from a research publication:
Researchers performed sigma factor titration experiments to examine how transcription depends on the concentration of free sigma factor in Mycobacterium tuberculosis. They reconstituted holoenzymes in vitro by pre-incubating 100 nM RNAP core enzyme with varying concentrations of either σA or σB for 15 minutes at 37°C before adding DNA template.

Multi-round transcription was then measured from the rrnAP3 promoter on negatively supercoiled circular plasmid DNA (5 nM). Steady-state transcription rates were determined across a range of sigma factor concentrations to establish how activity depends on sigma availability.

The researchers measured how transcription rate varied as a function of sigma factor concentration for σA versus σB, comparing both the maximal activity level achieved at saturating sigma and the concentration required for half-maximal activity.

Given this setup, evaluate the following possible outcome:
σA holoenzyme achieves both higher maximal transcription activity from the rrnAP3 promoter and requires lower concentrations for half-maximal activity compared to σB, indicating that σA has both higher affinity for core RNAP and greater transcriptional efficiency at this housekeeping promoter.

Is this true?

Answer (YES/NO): NO